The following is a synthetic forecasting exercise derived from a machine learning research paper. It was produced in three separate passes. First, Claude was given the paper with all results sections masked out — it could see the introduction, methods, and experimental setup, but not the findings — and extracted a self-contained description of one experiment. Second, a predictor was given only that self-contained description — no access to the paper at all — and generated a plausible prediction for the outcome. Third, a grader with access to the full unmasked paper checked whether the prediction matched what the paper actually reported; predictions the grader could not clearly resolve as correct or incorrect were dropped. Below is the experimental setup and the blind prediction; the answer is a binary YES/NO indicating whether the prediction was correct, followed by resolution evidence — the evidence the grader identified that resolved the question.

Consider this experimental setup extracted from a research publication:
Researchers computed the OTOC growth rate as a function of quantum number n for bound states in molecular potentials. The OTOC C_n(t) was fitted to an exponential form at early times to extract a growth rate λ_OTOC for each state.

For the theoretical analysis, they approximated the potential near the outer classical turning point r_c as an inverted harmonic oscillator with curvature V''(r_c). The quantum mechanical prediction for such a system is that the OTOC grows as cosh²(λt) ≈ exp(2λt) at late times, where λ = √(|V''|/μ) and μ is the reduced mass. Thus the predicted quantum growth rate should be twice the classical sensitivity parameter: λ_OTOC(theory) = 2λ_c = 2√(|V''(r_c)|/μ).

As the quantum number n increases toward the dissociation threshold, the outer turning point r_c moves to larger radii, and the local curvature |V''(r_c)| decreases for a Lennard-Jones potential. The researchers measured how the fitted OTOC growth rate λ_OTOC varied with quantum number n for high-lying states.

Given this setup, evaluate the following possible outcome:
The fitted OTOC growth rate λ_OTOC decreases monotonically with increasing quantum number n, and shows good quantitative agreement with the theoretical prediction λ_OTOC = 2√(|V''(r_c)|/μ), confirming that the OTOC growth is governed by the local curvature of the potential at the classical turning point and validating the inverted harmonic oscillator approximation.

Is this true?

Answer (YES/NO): NO